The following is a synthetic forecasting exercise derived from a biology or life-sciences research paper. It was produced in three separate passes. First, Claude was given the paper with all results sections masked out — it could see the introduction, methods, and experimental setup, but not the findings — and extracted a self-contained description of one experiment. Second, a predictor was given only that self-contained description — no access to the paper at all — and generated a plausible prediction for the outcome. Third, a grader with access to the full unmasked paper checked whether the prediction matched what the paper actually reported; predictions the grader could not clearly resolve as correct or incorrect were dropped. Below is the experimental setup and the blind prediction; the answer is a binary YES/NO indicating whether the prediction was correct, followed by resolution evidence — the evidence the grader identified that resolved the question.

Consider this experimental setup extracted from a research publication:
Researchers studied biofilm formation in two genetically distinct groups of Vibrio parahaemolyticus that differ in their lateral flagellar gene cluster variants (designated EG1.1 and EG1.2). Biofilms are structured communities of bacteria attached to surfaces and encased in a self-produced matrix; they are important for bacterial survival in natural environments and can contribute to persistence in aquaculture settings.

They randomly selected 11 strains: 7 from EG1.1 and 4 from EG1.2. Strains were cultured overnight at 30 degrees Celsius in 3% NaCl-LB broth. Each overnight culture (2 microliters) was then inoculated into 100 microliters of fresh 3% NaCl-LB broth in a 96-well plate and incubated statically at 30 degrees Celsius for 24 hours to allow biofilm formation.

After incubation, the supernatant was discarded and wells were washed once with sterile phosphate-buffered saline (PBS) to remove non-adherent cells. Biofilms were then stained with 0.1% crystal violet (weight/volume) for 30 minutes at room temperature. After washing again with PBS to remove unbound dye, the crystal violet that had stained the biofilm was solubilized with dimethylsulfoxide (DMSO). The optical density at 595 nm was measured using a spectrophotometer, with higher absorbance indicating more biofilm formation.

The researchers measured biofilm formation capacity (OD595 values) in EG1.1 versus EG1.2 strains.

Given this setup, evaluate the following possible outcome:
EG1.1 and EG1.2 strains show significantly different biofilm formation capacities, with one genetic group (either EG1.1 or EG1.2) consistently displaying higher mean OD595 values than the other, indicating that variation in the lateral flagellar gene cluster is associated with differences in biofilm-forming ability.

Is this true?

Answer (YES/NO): YES